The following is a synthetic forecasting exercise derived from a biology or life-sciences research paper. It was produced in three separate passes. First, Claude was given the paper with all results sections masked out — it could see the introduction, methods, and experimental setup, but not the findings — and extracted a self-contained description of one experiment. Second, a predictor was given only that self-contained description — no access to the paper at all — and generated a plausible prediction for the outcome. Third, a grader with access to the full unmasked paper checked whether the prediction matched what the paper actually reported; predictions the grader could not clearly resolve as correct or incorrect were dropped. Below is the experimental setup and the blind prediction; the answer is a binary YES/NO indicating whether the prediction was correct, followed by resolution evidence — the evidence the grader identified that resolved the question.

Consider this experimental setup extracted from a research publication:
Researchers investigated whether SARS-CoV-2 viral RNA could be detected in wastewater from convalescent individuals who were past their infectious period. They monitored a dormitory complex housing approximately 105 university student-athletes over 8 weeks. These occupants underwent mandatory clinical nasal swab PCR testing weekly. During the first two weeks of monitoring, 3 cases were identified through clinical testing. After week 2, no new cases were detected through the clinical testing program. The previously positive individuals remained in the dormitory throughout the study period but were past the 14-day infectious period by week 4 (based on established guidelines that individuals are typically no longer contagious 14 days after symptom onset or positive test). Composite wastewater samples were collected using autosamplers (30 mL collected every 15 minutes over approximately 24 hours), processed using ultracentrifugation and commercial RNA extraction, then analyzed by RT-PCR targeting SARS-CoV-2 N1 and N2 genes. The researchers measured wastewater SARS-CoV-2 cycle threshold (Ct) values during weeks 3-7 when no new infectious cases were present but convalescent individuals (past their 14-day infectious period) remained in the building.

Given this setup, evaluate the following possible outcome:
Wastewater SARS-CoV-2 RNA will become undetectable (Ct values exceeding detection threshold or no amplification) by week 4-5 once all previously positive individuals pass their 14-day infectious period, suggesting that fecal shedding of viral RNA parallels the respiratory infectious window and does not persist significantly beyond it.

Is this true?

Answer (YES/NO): NO